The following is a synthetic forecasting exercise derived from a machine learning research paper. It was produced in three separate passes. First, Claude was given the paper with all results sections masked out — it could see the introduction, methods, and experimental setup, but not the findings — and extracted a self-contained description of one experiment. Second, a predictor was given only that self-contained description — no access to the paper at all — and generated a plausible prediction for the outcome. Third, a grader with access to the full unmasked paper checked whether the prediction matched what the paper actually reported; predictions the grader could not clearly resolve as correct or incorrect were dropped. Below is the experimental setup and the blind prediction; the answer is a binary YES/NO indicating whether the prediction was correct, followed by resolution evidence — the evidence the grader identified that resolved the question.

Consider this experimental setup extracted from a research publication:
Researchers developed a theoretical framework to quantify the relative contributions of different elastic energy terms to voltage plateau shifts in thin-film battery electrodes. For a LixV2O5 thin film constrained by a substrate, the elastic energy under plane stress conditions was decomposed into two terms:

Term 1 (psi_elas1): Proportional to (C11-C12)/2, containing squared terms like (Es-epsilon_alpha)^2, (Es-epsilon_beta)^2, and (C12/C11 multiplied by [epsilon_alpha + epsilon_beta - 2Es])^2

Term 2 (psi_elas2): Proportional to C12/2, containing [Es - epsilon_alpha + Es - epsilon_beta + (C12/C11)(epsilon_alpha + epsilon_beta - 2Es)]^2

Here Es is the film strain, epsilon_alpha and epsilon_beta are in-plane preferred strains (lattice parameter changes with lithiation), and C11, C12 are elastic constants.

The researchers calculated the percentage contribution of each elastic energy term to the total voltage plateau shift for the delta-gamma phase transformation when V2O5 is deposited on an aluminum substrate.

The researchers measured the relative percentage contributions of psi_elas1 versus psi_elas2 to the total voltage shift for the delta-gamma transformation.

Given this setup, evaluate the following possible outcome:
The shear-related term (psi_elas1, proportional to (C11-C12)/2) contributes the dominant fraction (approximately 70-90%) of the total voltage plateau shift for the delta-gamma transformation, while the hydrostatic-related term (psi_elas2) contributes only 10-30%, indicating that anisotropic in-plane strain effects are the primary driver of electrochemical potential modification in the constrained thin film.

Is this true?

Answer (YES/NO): NO